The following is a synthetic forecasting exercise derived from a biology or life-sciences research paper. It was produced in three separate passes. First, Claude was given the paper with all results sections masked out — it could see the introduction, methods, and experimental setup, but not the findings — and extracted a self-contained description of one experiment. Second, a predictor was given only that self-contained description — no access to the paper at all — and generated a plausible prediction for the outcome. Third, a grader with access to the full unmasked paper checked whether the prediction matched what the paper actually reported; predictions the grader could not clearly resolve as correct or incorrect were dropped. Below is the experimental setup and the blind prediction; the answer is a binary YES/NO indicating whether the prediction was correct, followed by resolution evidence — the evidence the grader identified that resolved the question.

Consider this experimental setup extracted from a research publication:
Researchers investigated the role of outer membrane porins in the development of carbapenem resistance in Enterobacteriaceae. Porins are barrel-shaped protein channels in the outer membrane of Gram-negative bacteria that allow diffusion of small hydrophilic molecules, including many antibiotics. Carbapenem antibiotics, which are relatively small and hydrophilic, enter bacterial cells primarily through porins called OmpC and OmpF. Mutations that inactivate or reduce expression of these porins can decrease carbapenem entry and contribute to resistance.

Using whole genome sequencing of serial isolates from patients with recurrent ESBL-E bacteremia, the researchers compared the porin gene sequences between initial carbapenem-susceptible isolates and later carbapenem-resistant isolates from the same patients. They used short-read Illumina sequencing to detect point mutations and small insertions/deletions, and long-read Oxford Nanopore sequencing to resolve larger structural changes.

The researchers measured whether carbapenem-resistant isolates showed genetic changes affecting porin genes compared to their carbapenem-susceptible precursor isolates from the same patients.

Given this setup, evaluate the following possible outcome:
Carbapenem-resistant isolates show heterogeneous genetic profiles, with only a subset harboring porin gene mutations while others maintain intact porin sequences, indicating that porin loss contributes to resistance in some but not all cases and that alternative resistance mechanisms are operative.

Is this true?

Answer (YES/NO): NO